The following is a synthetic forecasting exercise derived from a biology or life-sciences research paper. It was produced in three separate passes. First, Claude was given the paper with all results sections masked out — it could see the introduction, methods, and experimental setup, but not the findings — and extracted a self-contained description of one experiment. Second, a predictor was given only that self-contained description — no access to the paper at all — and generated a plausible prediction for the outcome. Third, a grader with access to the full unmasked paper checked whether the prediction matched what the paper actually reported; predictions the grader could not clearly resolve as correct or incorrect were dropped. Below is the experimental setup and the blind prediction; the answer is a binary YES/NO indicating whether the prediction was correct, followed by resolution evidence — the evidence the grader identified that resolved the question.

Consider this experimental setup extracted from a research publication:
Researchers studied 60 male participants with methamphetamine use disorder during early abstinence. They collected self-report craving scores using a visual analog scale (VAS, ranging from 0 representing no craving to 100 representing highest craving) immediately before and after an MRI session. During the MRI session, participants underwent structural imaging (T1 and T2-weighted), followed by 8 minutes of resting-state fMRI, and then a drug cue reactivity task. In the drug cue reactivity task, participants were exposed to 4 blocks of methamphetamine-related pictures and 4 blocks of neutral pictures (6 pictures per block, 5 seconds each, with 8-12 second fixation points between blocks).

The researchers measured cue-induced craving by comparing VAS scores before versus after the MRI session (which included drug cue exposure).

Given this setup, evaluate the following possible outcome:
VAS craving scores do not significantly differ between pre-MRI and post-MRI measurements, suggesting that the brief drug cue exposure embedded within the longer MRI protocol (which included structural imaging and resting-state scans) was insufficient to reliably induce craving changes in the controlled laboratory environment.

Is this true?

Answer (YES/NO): NO